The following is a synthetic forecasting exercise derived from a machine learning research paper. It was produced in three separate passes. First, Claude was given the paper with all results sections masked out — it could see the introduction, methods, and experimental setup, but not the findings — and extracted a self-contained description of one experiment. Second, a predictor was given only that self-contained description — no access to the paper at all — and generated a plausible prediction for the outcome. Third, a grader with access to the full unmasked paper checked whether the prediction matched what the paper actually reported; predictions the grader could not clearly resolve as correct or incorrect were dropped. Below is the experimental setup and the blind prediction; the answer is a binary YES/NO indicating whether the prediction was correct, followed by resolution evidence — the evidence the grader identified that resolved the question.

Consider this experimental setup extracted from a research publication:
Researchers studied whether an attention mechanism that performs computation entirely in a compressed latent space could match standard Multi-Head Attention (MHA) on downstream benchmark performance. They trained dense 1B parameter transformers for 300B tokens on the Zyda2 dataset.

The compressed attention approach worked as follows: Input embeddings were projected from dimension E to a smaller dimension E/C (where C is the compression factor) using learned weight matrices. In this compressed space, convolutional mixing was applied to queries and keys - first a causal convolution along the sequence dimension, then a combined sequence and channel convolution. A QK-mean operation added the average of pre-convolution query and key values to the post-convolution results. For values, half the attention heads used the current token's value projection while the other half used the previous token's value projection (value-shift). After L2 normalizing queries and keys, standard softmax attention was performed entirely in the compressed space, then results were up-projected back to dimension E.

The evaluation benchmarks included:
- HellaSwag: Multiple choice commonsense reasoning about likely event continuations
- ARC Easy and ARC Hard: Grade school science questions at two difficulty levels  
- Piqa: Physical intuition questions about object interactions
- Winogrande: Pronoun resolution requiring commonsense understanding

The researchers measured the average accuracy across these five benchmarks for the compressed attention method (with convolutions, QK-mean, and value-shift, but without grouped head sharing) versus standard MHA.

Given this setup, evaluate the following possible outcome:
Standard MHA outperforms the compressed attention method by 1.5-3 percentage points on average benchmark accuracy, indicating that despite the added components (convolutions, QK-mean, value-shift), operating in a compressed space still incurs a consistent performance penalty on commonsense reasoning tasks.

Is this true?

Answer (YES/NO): NO